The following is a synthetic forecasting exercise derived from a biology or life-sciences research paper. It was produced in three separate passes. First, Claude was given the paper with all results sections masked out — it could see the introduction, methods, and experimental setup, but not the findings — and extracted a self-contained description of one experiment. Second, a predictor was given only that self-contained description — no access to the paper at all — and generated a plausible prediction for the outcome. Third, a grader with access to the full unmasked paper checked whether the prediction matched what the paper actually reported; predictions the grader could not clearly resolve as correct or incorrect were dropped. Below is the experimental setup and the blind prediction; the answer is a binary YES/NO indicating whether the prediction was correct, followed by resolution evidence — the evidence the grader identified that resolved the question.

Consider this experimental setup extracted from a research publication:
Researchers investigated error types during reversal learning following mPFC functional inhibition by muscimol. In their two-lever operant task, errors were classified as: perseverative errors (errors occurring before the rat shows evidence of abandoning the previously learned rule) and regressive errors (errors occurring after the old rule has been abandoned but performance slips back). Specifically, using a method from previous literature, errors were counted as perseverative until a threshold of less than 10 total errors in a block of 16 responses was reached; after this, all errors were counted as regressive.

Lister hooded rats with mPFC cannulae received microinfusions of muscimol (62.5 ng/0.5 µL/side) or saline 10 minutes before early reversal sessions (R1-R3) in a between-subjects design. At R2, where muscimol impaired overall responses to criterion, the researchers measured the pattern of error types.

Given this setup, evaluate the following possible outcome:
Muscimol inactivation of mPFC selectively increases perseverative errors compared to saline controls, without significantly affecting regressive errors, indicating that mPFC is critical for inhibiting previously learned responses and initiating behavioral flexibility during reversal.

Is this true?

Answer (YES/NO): YES